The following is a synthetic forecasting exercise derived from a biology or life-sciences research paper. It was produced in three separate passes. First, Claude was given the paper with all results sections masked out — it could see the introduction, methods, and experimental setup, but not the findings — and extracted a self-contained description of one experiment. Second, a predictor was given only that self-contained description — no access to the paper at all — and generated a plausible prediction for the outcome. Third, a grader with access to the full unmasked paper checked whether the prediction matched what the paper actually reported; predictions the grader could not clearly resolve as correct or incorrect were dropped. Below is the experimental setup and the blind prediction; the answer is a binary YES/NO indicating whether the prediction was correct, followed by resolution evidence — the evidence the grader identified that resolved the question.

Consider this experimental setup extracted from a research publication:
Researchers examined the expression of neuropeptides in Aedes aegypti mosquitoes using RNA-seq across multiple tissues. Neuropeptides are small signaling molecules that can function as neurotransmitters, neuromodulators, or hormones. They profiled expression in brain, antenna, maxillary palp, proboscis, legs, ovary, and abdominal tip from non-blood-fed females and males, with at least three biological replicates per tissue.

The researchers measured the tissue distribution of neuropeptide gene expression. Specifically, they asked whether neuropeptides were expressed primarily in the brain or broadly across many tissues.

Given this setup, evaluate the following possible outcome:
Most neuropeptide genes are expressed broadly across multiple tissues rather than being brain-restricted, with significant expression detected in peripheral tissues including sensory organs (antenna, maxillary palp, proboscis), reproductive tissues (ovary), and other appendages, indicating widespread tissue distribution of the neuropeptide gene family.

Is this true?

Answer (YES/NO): NO